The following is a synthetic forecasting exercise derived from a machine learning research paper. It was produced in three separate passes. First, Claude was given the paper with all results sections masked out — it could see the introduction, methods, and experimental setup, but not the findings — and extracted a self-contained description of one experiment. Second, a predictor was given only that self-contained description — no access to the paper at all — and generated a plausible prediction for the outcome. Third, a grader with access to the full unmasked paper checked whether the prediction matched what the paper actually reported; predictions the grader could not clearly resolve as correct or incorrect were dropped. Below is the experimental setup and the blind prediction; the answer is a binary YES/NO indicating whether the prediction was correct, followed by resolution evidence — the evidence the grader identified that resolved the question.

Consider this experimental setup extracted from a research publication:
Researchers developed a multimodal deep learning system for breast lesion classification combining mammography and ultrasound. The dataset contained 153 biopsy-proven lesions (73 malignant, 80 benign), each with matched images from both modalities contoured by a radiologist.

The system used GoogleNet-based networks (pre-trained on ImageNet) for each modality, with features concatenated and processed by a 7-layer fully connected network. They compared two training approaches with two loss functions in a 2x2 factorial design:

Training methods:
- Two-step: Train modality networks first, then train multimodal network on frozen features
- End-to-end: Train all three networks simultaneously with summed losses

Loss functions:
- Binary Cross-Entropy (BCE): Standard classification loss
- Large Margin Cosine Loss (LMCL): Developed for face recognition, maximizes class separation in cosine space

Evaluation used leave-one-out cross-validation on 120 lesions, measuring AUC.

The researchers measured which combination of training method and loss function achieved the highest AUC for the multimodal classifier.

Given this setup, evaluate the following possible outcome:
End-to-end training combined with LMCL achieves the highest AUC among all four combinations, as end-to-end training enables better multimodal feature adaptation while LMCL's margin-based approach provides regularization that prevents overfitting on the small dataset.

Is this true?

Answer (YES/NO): NO